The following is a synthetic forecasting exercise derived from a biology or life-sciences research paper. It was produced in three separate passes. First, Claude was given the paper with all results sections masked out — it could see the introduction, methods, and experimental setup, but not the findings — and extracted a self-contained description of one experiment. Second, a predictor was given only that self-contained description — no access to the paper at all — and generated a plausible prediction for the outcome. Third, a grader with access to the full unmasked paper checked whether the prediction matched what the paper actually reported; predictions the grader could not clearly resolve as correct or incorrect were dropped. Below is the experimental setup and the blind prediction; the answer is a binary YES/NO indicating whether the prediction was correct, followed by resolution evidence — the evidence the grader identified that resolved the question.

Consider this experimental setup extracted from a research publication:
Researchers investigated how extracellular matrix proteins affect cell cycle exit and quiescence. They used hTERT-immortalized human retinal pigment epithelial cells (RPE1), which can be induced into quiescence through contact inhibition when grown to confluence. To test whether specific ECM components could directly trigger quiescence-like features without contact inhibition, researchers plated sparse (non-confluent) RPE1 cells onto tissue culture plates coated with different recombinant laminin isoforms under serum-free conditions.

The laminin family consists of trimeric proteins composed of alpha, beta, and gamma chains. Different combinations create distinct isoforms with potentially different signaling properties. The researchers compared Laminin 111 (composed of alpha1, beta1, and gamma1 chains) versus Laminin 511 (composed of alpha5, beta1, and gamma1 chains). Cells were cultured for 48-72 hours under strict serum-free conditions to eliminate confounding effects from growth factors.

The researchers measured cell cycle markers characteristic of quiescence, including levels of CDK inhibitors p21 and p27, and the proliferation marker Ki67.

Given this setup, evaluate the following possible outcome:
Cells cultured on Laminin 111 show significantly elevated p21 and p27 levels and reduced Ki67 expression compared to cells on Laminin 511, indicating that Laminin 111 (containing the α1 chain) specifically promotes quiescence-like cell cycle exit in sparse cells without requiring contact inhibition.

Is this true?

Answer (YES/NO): NO